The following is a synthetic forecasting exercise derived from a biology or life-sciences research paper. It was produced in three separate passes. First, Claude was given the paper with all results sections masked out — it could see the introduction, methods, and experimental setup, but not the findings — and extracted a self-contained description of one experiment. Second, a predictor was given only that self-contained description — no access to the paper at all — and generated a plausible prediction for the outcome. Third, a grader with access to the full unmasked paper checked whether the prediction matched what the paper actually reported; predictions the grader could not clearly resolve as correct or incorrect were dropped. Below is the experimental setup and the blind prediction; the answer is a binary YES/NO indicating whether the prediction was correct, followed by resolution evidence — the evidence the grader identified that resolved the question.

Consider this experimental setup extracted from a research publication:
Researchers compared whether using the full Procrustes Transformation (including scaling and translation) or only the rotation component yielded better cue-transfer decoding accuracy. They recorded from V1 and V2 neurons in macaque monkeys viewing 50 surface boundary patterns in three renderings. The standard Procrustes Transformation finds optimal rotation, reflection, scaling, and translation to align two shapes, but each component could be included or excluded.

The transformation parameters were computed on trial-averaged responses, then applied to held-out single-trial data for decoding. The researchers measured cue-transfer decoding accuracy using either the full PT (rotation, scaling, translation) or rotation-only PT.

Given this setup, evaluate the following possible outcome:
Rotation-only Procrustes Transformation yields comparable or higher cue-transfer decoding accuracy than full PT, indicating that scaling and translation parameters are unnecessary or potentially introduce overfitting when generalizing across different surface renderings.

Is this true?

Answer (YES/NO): YES